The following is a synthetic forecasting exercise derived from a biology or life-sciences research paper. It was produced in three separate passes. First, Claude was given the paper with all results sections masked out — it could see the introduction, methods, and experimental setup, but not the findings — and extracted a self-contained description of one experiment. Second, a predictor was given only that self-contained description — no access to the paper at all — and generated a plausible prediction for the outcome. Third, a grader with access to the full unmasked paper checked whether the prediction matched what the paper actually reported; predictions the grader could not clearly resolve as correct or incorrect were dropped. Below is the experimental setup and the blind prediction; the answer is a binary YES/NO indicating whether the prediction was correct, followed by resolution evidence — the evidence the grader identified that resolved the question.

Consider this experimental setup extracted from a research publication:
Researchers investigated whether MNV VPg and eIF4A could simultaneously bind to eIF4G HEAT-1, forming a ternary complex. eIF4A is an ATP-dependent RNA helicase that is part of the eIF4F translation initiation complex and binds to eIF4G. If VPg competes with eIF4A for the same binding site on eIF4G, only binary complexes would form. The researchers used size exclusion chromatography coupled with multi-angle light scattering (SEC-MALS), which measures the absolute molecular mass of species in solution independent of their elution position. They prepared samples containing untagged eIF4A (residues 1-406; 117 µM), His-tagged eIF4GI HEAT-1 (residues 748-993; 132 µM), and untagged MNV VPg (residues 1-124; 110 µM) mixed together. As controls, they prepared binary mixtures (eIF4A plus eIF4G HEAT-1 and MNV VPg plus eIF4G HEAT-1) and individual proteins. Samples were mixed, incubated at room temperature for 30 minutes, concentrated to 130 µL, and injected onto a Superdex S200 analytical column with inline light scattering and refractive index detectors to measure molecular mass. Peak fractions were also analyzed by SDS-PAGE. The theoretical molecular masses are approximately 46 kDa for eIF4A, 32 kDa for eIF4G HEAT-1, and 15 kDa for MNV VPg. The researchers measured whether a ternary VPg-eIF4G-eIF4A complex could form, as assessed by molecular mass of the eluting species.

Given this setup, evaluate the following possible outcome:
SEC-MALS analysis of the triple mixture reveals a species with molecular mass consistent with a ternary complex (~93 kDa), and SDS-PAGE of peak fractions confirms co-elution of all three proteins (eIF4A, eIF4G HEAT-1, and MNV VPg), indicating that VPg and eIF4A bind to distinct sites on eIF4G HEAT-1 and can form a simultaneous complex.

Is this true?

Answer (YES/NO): YES